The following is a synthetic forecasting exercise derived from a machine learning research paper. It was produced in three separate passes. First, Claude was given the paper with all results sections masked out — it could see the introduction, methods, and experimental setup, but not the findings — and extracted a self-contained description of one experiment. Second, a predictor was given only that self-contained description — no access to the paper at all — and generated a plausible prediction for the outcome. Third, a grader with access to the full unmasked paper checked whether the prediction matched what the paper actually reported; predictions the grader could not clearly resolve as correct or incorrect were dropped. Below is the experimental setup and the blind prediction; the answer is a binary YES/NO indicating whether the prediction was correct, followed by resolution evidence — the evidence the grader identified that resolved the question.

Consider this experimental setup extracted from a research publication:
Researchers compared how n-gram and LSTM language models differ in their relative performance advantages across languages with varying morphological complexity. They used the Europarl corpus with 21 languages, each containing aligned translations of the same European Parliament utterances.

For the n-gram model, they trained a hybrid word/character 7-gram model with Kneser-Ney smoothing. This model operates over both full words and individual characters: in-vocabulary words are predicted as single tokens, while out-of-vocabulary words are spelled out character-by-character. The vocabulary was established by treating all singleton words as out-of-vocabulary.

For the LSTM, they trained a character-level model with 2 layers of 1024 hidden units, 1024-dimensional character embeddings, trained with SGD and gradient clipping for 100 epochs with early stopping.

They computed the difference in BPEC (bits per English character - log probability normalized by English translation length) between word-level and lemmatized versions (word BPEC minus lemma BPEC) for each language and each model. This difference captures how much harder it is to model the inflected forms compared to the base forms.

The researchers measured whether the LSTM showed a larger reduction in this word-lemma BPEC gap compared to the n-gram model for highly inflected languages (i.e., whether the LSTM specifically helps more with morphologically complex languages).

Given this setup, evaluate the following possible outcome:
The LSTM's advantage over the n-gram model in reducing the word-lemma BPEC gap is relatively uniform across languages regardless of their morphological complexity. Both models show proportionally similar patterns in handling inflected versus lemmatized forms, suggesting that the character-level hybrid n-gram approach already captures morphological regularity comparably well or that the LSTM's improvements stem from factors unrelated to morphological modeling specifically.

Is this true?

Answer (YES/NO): YES